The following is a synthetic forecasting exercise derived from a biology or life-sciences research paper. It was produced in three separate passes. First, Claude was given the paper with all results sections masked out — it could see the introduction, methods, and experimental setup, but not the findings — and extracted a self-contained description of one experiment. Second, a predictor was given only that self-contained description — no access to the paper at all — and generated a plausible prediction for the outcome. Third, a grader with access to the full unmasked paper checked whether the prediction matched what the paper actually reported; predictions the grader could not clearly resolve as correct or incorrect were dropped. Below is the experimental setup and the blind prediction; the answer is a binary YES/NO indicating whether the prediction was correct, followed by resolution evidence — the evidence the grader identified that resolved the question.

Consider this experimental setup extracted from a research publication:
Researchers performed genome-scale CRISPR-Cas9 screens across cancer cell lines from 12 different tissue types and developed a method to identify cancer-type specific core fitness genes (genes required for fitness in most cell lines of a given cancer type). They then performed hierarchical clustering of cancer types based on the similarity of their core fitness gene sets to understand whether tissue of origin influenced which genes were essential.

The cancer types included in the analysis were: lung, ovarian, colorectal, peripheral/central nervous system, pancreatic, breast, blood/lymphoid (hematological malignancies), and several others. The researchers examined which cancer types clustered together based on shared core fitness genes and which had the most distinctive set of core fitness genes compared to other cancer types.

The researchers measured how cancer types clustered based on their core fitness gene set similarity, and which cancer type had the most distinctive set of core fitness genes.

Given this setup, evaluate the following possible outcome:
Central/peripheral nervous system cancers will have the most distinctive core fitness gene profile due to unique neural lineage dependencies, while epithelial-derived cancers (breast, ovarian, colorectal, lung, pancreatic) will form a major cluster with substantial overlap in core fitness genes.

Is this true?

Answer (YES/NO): NO